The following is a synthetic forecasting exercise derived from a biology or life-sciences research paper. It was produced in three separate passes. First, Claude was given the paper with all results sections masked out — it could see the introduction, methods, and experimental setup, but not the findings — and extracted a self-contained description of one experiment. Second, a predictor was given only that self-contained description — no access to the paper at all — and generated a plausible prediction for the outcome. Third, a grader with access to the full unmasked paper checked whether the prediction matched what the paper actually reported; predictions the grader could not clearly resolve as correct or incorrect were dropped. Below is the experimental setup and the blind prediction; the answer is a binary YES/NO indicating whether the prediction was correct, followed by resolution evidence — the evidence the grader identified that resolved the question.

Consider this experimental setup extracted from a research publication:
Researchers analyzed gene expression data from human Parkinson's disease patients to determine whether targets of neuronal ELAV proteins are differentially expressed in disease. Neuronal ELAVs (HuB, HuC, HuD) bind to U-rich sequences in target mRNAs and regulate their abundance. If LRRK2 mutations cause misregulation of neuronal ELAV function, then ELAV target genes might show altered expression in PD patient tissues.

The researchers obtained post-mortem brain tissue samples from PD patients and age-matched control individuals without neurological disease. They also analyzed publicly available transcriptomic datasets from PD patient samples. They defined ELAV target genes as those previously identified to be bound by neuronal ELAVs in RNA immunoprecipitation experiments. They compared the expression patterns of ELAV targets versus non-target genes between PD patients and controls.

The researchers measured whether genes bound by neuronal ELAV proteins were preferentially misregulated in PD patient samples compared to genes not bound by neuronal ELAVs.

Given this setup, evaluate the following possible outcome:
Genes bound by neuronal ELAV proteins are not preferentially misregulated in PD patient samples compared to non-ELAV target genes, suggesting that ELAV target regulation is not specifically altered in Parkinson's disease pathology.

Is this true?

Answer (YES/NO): NO